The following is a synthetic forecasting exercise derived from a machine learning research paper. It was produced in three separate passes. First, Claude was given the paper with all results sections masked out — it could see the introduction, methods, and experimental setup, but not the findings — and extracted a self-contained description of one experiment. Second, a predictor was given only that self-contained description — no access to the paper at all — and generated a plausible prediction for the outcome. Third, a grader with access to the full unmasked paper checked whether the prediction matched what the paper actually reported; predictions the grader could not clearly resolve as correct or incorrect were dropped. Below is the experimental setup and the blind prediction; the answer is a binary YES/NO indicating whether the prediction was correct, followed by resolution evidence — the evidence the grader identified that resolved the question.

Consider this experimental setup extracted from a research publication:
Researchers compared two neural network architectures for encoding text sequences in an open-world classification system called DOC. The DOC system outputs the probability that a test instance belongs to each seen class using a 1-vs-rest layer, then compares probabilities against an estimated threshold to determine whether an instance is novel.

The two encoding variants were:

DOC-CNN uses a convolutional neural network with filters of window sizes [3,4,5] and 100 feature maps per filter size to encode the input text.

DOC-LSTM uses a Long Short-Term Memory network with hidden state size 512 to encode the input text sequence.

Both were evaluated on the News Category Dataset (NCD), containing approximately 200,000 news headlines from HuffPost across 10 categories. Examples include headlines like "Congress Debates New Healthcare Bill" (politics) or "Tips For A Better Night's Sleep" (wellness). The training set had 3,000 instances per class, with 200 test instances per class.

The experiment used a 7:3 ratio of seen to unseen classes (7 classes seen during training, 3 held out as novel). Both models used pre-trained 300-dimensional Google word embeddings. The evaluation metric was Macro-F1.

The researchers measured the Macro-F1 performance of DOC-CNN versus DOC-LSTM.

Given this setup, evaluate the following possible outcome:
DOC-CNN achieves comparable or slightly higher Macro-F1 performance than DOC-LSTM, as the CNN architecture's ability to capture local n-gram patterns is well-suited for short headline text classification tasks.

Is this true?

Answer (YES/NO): YES